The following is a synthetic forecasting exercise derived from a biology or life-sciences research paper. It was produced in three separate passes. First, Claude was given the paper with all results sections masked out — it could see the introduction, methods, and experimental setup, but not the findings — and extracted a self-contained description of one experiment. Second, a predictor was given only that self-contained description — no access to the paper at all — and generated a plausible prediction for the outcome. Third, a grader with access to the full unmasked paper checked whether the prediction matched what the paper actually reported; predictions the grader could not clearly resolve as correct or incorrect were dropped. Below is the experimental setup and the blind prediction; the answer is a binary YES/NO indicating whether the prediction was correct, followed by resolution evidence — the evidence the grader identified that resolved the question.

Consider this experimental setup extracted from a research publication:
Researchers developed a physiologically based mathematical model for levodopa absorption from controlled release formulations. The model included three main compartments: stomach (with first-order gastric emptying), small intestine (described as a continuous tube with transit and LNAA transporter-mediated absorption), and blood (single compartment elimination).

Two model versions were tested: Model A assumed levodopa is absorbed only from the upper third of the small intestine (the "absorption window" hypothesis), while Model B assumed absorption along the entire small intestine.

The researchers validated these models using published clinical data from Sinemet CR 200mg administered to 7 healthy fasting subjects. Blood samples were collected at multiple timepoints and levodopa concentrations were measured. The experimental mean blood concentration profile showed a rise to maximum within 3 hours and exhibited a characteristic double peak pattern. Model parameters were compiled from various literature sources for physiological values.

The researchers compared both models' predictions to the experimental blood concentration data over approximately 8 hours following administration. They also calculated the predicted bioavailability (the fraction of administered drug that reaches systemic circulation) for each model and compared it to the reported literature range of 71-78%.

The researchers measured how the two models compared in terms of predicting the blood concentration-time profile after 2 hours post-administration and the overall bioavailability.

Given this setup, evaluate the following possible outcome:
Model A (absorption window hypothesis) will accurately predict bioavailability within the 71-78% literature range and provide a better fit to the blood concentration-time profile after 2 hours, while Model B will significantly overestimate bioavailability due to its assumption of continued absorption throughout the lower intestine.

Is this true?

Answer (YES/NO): NO